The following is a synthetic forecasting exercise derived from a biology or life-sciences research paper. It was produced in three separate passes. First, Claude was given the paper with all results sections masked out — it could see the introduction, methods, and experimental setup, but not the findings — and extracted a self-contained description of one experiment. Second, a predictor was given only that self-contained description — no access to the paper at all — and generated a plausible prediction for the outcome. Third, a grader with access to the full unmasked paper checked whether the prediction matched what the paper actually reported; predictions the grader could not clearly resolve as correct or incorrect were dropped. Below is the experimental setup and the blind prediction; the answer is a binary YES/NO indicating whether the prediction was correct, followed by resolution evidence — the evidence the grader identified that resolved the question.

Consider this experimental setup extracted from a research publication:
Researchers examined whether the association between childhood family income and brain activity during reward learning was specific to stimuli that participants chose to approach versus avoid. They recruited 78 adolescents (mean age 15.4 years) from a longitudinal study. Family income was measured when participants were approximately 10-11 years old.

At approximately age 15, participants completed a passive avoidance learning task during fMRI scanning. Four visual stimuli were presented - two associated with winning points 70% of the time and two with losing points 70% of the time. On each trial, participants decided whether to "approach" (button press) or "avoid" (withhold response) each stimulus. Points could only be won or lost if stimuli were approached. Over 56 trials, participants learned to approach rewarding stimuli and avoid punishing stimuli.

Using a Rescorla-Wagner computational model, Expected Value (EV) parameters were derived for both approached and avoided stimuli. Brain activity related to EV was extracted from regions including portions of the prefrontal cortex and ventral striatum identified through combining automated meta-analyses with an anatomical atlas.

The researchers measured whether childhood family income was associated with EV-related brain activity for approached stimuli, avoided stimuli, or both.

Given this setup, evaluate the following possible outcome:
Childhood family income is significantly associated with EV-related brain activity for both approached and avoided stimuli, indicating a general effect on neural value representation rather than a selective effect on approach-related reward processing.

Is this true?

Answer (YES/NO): NO